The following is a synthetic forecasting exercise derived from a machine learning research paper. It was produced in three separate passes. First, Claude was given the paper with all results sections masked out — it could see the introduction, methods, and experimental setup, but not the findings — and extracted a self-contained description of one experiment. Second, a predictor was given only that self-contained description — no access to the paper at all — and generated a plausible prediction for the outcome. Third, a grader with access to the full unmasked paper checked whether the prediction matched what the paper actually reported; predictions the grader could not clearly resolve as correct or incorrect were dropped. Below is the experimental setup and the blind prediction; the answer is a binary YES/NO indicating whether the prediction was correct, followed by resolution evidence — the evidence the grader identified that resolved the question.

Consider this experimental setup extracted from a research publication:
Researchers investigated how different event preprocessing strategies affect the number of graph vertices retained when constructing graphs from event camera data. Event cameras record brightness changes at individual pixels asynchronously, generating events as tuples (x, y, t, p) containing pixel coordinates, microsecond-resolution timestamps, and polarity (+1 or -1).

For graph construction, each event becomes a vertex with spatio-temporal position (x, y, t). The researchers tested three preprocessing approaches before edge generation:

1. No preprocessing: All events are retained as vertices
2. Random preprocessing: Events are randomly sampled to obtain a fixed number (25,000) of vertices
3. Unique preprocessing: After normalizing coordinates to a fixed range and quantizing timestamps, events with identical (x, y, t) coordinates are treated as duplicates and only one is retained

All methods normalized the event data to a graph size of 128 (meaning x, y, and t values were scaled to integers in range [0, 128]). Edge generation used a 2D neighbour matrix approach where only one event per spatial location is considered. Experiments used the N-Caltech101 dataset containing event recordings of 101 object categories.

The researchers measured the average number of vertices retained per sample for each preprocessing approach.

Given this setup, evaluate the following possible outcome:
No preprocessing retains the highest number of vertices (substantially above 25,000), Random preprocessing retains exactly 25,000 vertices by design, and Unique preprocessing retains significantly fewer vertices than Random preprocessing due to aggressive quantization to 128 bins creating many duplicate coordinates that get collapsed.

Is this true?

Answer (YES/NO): NO